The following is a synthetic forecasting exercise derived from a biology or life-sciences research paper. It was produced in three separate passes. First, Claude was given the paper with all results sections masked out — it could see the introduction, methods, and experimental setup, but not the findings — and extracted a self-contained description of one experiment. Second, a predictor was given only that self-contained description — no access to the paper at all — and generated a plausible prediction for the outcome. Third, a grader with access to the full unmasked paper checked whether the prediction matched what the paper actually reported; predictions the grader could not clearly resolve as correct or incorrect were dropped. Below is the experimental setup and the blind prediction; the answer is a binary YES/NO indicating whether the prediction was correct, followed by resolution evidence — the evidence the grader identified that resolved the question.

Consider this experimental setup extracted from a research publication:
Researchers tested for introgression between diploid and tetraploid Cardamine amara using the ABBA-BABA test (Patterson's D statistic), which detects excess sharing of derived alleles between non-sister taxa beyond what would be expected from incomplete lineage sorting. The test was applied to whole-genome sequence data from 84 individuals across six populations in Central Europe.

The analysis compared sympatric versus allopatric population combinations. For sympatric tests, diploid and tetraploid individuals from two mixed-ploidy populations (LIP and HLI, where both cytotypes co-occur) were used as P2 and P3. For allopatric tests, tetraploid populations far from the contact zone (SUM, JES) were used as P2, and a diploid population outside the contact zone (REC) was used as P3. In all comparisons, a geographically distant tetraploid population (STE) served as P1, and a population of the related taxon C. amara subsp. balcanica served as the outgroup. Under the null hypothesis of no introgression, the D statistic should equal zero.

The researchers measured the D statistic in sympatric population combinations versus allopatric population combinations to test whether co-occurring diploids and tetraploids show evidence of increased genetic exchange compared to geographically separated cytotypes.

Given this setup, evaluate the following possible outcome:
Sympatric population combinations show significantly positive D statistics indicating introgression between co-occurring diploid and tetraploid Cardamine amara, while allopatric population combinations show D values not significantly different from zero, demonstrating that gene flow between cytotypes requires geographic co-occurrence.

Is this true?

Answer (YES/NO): YES